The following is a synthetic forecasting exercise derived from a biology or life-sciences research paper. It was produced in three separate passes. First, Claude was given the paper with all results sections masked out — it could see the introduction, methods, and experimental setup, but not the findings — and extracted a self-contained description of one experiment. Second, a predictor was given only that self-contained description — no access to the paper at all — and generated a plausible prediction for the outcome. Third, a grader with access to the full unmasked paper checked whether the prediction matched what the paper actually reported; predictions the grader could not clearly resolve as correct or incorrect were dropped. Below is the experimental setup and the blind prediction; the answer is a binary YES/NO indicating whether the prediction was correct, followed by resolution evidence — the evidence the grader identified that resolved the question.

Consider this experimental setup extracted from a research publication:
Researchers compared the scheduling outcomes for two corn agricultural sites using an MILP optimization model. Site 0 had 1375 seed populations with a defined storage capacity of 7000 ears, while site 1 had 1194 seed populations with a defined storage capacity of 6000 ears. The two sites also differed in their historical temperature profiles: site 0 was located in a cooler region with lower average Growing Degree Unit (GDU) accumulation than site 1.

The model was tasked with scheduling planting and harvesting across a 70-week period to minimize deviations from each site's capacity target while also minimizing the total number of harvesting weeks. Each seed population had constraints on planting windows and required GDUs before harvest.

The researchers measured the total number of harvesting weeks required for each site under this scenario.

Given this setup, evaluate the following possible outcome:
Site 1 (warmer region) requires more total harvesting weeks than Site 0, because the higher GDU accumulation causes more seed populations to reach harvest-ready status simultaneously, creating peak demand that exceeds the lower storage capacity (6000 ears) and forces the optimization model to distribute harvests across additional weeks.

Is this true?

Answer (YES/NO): YES